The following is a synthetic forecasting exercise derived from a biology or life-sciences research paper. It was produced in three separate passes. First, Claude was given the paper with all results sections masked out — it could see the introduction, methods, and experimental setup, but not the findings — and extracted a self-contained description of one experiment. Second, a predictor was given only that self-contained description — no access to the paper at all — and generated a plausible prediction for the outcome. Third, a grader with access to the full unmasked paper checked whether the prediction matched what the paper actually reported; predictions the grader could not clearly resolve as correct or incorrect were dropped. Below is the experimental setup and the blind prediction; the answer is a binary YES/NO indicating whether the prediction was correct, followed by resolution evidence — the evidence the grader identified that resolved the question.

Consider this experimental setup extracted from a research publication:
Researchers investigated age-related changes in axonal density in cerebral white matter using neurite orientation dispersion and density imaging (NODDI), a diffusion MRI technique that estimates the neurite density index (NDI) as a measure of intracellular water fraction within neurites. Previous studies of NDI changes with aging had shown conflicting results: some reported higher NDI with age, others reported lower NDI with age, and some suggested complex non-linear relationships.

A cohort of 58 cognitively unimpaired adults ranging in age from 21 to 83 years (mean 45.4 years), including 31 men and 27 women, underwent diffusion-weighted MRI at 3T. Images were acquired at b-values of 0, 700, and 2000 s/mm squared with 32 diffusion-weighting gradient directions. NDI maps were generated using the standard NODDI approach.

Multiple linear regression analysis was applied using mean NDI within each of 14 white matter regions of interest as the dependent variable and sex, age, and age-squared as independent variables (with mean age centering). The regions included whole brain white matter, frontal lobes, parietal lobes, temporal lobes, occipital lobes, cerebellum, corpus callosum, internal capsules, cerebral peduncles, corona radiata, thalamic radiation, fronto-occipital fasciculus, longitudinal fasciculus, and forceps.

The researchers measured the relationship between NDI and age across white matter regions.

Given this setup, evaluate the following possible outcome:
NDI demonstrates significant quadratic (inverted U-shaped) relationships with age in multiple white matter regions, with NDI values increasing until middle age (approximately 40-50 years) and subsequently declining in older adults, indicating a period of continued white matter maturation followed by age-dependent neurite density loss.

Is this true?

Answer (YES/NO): NO